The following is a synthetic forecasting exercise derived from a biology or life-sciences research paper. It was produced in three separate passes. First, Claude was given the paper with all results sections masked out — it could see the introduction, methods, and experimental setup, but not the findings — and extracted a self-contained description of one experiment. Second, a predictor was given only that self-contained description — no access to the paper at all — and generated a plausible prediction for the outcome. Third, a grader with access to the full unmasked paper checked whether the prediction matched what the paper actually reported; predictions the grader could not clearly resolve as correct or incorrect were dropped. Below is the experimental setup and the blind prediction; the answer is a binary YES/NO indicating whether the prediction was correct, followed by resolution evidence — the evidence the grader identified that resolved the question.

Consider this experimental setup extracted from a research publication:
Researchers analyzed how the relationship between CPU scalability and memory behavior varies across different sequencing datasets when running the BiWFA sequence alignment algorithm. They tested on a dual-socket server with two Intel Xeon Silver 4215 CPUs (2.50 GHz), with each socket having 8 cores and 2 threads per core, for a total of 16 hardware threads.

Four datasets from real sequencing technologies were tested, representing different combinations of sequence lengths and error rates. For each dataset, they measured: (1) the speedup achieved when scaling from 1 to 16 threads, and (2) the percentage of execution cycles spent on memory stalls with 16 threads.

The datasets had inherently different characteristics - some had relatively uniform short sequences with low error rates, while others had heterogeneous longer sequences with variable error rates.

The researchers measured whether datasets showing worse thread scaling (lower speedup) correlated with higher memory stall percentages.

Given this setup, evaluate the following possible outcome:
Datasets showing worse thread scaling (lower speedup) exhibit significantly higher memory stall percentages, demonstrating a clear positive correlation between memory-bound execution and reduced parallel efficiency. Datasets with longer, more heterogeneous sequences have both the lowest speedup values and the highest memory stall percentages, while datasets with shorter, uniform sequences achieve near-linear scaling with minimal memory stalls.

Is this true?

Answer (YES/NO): NO